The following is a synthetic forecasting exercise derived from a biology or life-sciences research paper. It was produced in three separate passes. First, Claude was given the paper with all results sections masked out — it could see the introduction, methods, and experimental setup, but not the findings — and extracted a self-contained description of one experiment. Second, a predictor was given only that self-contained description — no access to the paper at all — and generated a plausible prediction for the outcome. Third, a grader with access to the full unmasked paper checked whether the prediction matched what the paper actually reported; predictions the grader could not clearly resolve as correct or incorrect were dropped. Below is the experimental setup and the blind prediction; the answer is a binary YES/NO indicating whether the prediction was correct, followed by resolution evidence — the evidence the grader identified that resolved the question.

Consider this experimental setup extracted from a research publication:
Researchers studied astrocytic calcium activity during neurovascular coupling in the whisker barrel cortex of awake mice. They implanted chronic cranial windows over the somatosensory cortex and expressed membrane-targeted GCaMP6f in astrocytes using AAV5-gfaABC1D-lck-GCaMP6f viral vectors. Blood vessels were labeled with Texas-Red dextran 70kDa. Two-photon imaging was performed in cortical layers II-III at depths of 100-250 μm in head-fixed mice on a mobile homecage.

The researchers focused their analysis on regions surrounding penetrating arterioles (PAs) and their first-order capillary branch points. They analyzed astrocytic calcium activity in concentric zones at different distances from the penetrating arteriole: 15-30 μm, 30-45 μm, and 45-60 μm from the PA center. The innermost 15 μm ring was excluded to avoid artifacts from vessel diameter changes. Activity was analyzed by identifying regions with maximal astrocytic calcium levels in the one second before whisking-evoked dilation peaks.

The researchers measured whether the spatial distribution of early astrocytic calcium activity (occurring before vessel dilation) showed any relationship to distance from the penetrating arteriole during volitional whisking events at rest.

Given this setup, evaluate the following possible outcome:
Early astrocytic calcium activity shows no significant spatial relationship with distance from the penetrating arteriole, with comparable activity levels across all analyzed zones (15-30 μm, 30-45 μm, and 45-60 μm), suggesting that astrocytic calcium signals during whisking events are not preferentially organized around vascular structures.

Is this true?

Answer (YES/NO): NO